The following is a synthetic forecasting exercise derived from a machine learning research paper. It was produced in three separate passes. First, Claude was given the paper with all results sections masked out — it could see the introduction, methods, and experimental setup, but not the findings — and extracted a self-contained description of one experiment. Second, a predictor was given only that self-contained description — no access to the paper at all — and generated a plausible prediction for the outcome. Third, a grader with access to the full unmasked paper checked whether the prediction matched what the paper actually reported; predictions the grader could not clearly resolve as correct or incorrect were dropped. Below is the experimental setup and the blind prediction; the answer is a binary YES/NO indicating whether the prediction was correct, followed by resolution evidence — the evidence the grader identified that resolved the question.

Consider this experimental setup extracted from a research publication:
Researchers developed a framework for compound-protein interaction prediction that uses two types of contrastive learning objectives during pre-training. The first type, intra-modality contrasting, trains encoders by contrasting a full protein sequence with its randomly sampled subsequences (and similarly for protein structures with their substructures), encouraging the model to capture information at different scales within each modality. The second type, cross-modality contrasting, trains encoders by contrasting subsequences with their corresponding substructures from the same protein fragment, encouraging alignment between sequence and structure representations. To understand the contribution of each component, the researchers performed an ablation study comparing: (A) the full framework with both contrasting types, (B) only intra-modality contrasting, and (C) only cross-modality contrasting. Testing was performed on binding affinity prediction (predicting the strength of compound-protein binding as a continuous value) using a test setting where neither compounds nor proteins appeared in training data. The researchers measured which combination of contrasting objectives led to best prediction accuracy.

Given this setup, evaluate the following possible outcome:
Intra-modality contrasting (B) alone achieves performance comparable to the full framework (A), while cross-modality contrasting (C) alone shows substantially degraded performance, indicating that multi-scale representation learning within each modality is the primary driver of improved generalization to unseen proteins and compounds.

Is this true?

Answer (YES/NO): NO